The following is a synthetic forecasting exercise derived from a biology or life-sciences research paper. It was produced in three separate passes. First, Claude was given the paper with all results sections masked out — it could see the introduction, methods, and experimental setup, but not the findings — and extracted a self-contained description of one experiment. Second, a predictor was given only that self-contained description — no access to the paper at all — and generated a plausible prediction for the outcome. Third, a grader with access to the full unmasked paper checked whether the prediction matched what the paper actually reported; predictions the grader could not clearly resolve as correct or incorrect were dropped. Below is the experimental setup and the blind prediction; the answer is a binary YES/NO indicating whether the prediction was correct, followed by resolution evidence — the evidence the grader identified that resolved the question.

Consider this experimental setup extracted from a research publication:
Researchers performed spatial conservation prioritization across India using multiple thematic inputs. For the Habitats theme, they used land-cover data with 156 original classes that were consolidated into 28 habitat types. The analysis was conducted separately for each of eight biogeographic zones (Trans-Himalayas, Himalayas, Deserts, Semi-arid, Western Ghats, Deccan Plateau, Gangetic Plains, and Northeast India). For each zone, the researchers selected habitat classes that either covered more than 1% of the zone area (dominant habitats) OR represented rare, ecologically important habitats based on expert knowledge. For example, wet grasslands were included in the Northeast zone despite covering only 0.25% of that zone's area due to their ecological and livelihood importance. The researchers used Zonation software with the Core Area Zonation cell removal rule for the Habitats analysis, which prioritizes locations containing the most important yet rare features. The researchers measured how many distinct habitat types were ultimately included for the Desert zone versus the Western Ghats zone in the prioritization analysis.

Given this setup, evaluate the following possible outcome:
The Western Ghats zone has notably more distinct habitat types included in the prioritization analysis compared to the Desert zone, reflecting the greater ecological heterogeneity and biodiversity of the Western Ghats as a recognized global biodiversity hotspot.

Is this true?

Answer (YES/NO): YES